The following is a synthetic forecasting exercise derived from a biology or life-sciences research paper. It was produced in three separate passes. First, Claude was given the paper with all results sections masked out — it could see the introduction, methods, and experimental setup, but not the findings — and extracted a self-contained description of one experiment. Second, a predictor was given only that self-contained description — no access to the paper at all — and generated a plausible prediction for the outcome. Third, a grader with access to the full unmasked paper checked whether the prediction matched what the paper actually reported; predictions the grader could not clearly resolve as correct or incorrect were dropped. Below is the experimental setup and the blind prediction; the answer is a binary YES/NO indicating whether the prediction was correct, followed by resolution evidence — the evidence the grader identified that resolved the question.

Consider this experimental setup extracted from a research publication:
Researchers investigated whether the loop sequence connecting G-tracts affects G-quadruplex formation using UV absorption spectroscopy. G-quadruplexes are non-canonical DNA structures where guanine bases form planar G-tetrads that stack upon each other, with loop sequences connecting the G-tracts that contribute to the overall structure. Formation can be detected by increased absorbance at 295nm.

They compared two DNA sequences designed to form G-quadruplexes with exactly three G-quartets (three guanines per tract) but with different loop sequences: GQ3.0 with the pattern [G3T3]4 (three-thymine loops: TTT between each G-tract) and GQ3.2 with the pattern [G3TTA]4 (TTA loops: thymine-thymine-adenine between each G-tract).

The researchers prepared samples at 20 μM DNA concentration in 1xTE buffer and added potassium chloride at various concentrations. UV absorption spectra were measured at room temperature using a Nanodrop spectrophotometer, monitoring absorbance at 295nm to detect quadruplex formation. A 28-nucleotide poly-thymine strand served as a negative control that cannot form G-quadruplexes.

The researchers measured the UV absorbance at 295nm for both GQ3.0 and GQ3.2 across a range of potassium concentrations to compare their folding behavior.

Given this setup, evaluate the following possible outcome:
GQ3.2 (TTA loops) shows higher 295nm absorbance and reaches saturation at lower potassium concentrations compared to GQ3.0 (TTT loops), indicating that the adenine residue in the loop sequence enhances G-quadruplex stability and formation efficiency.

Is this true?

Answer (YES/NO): NO